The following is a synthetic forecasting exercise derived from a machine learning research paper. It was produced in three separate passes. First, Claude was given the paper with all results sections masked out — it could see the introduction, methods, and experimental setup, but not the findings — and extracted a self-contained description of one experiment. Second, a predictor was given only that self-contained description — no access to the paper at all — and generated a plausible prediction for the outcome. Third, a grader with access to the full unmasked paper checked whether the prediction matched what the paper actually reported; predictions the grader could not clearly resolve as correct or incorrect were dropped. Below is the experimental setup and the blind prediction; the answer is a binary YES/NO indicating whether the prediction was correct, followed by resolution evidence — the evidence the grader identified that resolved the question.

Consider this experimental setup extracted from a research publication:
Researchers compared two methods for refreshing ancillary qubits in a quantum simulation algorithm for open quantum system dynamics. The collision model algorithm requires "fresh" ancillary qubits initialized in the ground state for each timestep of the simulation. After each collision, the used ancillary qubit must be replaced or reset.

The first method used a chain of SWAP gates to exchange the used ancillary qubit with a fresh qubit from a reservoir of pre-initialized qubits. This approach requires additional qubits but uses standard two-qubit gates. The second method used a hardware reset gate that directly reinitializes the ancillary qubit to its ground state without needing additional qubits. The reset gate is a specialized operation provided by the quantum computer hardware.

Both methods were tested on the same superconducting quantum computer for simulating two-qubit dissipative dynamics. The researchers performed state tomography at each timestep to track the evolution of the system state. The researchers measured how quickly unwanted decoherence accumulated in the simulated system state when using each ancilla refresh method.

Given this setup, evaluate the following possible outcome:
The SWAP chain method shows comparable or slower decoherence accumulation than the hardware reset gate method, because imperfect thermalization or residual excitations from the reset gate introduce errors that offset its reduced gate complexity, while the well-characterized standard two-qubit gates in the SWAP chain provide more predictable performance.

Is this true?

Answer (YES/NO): YES